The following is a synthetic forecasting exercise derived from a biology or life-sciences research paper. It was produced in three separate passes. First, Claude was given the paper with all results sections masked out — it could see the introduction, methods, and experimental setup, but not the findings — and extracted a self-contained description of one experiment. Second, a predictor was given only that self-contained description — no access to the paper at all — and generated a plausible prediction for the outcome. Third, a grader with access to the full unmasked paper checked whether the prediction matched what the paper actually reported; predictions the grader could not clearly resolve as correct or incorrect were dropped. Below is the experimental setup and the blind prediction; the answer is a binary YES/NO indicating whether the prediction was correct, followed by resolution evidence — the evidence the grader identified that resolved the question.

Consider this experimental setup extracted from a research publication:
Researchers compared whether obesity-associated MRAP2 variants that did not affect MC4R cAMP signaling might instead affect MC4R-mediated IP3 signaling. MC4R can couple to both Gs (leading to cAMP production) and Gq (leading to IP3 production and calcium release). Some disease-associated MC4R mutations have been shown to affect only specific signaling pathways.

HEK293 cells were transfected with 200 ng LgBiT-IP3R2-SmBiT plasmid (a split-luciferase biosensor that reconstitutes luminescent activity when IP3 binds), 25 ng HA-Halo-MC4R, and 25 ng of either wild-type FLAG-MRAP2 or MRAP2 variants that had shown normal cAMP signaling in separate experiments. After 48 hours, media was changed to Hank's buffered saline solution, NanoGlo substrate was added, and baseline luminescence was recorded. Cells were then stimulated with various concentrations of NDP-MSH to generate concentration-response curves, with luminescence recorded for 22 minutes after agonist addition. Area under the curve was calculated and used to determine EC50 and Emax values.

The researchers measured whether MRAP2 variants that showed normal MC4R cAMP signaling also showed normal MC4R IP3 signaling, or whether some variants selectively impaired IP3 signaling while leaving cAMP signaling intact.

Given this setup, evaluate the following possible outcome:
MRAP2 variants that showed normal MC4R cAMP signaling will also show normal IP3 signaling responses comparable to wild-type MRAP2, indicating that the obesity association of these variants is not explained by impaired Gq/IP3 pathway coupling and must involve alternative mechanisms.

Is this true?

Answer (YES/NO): NO